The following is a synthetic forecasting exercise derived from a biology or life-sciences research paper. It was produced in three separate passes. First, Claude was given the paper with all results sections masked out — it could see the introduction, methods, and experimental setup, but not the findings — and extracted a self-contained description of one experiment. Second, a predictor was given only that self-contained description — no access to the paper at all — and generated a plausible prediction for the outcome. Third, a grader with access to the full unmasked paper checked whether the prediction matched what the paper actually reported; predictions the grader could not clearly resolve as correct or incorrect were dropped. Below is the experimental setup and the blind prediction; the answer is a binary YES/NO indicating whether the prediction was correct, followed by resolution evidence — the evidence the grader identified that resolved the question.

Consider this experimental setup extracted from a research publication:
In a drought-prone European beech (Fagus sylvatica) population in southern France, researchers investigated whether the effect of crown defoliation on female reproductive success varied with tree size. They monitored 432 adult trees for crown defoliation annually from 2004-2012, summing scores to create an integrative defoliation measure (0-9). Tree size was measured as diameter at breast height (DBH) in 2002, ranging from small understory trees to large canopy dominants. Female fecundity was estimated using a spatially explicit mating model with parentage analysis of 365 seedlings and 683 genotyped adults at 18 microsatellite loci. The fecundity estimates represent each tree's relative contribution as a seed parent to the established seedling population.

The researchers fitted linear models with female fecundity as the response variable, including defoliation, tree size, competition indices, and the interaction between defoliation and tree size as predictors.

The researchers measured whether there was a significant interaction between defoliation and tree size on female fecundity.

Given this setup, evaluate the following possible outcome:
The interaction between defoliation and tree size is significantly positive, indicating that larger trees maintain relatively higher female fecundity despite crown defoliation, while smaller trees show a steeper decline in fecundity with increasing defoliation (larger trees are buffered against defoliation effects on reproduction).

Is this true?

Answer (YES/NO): YES